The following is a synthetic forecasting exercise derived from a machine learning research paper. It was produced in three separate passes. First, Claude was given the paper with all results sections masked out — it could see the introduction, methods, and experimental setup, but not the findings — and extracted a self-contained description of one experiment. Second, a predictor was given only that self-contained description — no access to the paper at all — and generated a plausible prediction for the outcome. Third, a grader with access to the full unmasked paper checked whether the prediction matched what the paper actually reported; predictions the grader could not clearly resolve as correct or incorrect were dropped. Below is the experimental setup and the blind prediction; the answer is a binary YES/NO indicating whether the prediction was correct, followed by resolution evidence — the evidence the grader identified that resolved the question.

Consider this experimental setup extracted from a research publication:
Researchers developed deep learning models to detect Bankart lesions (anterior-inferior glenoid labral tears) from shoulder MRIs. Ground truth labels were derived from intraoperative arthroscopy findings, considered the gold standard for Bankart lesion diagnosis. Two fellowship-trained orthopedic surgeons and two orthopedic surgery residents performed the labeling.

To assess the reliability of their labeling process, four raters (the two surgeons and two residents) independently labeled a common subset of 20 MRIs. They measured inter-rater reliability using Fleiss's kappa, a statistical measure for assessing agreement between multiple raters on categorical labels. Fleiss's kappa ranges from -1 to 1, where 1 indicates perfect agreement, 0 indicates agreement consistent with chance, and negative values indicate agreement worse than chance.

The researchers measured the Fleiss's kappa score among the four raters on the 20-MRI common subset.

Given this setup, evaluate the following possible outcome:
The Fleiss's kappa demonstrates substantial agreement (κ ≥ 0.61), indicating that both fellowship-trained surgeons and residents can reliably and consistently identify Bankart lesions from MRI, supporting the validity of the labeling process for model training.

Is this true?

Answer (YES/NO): YES